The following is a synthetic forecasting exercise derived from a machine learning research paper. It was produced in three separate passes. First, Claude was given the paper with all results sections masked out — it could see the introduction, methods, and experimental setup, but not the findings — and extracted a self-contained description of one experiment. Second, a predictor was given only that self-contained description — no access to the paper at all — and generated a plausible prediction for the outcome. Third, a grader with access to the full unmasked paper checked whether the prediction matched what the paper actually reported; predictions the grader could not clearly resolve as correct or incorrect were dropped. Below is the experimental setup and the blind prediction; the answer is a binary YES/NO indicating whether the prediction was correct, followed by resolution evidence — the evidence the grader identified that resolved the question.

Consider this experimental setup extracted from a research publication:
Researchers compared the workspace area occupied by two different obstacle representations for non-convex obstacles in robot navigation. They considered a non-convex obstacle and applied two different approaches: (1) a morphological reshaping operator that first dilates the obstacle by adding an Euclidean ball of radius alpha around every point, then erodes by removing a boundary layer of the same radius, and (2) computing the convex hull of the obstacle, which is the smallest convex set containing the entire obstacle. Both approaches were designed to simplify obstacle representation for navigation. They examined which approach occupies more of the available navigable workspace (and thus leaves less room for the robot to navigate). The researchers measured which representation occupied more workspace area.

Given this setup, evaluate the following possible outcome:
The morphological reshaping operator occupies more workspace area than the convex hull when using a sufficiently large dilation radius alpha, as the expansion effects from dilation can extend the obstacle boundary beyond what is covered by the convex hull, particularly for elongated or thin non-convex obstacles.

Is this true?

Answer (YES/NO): NO